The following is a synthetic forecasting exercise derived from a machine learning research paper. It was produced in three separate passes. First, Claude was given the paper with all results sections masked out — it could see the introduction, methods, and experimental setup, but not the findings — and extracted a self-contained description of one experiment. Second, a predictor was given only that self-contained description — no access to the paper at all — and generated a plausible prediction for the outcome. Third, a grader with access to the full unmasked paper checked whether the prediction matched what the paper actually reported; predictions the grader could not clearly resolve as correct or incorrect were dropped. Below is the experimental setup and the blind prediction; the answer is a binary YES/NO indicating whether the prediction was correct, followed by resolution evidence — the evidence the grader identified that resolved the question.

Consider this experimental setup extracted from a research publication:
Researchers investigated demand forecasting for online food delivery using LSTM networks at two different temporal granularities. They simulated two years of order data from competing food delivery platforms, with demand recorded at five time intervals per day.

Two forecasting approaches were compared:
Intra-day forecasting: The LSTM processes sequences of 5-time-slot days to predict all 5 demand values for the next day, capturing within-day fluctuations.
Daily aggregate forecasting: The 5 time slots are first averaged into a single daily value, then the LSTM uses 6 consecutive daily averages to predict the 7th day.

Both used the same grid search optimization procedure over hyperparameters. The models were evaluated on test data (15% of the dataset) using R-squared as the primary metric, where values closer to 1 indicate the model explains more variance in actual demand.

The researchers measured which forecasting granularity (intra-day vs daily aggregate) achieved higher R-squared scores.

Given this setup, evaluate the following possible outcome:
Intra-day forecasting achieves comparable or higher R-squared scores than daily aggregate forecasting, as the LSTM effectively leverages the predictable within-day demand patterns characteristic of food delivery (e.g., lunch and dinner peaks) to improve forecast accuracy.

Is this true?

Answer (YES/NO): NO